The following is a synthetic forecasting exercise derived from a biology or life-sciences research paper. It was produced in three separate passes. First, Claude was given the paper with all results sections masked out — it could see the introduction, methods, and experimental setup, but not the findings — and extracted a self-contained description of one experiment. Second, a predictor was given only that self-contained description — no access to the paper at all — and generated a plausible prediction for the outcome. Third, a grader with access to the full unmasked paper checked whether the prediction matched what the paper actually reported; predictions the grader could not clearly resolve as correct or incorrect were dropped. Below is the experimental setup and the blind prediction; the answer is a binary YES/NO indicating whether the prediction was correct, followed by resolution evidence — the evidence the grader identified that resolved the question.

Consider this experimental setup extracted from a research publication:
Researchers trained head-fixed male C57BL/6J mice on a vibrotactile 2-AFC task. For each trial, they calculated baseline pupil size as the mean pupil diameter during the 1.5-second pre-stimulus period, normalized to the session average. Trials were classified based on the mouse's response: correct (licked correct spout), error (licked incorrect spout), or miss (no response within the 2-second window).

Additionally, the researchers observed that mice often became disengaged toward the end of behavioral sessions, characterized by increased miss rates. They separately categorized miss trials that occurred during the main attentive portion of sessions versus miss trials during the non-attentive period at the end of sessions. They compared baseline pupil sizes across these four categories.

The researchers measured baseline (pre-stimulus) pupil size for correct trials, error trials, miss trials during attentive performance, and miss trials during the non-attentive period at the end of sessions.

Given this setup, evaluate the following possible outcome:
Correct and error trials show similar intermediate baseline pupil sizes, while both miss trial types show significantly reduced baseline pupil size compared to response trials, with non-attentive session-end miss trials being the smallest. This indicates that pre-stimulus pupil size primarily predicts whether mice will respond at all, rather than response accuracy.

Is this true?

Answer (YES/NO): NO